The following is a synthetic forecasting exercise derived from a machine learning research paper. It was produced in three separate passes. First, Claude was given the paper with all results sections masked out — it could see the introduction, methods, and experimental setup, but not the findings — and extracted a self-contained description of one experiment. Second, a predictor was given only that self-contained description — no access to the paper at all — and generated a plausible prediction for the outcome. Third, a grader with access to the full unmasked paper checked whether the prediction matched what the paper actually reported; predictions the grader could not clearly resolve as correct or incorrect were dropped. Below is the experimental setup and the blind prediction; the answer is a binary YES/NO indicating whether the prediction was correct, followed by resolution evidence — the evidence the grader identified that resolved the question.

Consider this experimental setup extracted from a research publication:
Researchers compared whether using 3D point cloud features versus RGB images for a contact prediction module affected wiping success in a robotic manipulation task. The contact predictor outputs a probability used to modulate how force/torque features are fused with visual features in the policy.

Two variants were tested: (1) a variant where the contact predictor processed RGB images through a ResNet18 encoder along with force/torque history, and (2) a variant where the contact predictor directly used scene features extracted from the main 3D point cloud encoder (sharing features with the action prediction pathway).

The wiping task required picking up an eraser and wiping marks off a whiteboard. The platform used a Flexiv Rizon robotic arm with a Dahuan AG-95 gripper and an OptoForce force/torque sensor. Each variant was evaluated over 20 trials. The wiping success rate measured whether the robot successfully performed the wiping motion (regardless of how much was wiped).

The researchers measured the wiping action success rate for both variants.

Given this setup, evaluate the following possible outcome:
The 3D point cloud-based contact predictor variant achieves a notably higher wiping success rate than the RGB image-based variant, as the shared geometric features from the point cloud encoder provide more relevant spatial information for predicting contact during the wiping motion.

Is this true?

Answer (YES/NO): NO